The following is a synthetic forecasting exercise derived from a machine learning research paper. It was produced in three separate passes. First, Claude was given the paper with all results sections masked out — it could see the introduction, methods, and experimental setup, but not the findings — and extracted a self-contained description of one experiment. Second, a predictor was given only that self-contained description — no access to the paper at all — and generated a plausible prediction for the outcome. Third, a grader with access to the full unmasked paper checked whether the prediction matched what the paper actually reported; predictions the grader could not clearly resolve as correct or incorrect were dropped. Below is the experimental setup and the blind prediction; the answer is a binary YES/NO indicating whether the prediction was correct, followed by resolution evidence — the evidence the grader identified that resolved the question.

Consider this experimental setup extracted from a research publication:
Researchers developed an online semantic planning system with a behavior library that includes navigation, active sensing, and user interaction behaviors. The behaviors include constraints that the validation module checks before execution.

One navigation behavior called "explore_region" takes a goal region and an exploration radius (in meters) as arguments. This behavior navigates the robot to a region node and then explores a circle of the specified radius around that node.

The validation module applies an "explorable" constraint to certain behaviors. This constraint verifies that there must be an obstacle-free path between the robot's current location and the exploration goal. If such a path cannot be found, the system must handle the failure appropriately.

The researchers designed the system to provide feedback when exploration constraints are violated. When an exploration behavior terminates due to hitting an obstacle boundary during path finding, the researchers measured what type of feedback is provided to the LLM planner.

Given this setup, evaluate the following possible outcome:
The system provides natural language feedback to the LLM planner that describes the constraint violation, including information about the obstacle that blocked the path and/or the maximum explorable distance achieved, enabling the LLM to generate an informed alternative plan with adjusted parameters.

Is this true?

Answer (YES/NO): NO